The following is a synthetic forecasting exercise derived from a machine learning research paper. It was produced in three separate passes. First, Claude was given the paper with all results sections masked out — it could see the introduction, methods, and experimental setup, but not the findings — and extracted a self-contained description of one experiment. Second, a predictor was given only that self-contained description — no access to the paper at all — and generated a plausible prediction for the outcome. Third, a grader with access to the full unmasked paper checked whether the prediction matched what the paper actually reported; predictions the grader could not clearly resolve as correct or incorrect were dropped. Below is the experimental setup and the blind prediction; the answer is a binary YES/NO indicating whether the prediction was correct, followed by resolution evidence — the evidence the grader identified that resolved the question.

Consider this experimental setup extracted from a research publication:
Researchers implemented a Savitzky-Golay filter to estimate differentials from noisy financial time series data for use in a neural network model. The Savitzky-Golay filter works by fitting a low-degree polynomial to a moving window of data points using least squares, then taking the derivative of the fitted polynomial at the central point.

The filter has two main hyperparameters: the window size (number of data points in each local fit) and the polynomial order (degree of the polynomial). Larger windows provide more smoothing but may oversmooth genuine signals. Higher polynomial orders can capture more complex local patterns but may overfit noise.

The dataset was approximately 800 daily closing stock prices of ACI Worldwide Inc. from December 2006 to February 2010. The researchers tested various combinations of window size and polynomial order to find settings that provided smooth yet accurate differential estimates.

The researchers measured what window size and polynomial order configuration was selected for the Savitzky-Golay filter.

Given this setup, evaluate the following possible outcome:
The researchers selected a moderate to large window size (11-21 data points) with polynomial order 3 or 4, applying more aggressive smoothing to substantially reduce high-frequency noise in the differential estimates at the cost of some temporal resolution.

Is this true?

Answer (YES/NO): NO